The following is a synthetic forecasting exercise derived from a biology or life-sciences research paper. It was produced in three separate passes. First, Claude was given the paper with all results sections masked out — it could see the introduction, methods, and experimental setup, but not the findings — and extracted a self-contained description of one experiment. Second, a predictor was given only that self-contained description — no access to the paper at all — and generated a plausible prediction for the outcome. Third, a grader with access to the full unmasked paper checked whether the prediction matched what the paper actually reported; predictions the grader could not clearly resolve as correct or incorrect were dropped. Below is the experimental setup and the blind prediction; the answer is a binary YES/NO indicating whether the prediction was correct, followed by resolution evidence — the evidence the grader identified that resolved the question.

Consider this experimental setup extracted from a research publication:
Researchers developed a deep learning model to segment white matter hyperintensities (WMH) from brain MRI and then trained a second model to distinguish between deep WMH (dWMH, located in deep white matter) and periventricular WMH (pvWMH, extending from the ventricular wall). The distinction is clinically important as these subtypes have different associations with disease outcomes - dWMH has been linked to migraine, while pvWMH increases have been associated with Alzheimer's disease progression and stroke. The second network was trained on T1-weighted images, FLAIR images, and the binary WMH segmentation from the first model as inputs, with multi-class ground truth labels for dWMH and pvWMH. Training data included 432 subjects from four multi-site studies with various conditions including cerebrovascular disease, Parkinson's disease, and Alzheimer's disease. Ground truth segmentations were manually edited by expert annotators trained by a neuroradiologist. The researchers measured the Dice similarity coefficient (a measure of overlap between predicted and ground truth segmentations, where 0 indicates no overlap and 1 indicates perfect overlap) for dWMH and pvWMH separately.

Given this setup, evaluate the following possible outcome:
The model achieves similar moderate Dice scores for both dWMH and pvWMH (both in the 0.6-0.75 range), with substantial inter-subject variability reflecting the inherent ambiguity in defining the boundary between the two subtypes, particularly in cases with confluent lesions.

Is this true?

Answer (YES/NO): NO